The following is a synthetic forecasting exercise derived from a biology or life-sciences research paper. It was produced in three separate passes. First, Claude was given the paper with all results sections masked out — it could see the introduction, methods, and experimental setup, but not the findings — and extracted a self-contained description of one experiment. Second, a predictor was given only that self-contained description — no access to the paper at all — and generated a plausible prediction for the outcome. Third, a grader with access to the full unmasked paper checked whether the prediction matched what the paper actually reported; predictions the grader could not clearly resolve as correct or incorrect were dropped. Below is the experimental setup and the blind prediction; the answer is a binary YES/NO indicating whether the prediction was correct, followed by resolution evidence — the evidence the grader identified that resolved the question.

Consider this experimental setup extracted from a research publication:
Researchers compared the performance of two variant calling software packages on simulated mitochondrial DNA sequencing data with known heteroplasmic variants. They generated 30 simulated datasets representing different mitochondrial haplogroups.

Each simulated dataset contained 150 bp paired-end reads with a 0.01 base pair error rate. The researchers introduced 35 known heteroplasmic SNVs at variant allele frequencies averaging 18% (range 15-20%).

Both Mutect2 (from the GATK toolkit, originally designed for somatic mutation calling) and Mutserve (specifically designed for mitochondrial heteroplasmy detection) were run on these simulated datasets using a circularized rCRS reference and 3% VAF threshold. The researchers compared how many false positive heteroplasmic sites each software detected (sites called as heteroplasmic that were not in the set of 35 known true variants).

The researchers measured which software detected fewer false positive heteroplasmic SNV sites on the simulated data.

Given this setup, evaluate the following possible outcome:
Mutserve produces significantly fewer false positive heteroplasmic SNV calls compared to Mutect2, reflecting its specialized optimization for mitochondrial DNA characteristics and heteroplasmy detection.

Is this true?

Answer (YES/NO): NO